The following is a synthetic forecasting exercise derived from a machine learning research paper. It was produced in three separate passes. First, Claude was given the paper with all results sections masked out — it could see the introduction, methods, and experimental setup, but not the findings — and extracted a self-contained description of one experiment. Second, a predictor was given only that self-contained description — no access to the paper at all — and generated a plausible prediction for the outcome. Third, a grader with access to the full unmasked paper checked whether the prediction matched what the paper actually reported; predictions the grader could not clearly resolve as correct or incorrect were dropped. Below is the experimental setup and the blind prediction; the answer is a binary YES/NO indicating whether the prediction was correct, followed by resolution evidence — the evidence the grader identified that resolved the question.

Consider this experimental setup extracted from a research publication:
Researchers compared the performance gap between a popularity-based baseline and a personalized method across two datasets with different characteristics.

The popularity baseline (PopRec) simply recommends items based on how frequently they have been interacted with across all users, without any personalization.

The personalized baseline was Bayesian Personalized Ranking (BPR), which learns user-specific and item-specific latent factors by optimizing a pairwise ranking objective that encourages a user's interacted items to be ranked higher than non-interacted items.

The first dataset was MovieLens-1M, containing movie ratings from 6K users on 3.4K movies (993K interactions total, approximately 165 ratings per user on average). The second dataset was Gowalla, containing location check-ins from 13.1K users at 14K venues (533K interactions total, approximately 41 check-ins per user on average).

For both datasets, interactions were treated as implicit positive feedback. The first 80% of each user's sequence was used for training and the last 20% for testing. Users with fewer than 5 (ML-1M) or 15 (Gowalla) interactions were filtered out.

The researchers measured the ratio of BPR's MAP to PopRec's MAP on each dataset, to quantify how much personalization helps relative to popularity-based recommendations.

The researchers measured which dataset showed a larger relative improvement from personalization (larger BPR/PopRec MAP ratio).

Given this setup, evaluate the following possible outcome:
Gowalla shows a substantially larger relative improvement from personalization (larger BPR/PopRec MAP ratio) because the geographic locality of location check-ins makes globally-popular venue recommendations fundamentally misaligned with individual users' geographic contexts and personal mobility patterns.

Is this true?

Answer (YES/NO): YES